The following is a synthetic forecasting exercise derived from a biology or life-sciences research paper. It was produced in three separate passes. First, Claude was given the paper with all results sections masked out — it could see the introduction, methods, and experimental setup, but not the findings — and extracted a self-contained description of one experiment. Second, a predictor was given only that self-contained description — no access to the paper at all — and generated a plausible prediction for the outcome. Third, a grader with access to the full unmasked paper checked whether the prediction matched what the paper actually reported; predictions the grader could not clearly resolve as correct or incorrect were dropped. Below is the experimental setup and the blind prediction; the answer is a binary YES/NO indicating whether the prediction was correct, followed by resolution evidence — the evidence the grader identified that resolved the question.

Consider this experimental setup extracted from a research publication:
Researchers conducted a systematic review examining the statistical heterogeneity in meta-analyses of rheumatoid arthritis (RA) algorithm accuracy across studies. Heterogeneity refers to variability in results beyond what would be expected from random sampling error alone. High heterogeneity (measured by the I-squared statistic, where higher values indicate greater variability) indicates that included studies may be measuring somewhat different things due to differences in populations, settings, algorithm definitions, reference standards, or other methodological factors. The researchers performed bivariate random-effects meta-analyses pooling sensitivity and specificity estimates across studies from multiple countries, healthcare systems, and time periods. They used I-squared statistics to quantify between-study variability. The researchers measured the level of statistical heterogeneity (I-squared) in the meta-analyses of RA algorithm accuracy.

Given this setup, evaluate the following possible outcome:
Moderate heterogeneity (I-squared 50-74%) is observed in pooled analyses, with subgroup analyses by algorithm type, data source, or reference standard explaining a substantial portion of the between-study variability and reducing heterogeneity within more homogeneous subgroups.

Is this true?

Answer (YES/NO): NO